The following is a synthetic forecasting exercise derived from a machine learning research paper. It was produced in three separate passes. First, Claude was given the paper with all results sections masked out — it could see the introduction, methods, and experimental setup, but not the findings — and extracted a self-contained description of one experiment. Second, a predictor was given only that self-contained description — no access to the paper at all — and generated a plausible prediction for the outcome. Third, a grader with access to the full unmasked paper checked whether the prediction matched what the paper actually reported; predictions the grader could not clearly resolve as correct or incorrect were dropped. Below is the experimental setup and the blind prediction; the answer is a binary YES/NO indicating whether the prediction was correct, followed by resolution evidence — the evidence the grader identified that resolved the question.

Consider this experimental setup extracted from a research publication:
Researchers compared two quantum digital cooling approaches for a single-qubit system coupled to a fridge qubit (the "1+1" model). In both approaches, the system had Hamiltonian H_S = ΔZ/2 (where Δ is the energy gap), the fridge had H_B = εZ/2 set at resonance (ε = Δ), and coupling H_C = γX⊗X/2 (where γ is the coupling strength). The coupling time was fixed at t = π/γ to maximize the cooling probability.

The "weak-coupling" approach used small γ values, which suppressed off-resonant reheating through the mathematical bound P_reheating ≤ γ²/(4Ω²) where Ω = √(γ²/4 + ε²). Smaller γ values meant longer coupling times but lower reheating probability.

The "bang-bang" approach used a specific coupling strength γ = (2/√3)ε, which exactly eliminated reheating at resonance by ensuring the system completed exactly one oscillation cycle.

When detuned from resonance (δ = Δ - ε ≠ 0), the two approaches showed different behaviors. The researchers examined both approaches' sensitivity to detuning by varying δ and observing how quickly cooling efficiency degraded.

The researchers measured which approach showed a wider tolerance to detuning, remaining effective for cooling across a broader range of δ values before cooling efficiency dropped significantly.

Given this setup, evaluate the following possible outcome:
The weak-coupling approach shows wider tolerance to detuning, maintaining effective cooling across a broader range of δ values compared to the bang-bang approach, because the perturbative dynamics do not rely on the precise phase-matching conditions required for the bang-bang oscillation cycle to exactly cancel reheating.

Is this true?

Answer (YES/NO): NO